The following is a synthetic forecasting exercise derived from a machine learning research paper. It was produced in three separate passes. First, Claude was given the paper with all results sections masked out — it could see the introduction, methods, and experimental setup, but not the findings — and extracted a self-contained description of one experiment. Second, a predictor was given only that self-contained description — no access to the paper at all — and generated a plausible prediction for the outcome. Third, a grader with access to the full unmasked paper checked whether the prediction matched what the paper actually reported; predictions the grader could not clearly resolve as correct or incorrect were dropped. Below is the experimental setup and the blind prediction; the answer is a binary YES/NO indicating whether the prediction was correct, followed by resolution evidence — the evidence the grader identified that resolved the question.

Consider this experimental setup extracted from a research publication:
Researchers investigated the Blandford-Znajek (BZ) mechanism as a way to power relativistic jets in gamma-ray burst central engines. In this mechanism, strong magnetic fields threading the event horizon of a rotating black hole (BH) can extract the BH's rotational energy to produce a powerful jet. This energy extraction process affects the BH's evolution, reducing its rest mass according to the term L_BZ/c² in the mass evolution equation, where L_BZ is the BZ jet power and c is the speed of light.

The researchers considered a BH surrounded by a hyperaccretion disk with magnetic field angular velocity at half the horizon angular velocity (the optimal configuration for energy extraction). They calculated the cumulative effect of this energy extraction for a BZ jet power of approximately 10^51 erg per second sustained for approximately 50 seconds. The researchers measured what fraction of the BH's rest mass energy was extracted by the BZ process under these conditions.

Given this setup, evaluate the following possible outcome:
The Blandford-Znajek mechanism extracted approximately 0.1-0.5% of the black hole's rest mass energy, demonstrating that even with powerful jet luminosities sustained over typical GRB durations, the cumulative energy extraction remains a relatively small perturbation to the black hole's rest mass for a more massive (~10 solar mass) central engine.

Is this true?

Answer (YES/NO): NO